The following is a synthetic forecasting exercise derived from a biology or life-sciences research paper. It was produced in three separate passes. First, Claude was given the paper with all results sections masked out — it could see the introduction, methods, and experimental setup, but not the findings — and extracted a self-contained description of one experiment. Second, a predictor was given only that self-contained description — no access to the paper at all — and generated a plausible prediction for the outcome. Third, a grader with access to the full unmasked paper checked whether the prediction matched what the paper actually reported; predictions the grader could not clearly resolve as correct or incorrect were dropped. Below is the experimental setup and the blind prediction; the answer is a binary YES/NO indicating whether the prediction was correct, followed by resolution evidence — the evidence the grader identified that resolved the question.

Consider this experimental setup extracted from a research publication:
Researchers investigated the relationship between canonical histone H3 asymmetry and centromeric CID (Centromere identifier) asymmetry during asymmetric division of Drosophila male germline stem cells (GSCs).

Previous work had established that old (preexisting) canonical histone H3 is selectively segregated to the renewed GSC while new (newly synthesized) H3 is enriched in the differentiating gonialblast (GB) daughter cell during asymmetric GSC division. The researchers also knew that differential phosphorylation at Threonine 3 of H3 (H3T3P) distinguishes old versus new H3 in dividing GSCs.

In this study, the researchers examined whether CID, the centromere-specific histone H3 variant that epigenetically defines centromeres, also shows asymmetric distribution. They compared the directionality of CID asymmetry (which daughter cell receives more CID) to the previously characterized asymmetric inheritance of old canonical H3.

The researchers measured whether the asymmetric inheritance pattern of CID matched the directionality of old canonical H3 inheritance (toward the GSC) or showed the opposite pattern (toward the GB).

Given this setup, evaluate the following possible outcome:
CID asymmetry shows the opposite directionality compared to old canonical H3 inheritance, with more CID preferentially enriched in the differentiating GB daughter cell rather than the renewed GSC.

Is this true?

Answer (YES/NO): NO